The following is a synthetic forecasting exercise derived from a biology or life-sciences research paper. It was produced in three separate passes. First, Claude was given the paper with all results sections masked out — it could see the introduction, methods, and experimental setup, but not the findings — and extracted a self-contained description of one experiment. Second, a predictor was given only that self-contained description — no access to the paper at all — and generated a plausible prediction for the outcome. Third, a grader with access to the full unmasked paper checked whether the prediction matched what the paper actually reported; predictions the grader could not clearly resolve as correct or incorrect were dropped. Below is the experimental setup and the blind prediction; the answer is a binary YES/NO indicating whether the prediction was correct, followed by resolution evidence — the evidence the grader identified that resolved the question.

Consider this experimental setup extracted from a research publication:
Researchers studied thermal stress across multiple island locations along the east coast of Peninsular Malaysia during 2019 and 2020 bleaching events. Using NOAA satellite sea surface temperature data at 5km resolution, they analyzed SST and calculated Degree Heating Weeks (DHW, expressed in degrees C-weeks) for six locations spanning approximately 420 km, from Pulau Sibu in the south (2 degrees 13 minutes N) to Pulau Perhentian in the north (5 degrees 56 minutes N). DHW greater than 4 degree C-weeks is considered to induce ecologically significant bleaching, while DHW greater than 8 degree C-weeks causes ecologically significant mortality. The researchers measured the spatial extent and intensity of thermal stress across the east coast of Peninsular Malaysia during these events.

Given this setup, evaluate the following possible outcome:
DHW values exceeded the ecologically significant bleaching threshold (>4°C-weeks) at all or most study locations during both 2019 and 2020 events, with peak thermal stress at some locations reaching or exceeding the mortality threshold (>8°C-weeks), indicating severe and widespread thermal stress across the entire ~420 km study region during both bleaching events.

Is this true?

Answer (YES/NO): NO